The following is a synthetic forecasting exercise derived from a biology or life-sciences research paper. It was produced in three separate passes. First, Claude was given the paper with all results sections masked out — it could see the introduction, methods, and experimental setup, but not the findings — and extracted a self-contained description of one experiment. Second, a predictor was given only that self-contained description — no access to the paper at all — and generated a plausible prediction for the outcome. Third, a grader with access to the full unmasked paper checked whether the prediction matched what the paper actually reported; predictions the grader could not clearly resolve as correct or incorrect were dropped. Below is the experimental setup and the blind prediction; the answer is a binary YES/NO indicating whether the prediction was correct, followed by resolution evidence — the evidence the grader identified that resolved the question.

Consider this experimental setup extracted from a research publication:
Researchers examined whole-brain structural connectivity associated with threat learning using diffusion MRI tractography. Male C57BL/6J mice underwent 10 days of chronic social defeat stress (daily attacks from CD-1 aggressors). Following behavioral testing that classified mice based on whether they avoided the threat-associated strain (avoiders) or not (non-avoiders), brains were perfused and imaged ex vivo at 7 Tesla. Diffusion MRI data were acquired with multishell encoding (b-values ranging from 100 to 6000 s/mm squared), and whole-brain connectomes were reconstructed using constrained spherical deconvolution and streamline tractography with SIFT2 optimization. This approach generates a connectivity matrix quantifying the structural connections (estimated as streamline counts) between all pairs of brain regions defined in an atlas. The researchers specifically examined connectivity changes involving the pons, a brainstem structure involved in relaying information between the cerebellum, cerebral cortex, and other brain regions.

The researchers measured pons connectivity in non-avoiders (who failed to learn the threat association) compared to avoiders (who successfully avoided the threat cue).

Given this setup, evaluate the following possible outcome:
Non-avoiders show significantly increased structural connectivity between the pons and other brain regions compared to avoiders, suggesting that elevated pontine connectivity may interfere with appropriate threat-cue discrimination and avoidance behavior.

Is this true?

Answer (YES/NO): NO